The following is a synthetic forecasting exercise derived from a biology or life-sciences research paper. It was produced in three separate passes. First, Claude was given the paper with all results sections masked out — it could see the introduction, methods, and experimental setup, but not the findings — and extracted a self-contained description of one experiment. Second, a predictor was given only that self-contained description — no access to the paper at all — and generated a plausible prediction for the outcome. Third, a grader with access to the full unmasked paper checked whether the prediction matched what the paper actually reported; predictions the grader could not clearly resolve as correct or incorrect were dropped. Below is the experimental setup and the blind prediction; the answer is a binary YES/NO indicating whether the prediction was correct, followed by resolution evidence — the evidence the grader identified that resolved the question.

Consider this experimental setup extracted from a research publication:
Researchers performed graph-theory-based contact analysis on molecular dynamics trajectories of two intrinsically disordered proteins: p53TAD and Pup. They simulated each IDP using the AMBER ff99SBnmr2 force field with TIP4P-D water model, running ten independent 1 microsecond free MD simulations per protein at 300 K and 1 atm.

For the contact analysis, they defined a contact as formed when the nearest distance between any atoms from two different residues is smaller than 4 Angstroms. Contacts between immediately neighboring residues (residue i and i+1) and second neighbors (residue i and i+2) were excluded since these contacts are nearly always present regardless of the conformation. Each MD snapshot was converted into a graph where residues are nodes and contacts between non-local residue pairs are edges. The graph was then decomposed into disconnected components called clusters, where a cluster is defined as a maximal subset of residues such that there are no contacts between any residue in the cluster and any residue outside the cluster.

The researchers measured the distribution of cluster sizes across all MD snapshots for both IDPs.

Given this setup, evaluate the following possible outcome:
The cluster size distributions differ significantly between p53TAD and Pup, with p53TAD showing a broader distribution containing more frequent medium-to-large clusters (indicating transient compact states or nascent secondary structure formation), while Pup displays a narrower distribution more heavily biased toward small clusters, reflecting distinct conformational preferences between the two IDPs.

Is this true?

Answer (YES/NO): NO